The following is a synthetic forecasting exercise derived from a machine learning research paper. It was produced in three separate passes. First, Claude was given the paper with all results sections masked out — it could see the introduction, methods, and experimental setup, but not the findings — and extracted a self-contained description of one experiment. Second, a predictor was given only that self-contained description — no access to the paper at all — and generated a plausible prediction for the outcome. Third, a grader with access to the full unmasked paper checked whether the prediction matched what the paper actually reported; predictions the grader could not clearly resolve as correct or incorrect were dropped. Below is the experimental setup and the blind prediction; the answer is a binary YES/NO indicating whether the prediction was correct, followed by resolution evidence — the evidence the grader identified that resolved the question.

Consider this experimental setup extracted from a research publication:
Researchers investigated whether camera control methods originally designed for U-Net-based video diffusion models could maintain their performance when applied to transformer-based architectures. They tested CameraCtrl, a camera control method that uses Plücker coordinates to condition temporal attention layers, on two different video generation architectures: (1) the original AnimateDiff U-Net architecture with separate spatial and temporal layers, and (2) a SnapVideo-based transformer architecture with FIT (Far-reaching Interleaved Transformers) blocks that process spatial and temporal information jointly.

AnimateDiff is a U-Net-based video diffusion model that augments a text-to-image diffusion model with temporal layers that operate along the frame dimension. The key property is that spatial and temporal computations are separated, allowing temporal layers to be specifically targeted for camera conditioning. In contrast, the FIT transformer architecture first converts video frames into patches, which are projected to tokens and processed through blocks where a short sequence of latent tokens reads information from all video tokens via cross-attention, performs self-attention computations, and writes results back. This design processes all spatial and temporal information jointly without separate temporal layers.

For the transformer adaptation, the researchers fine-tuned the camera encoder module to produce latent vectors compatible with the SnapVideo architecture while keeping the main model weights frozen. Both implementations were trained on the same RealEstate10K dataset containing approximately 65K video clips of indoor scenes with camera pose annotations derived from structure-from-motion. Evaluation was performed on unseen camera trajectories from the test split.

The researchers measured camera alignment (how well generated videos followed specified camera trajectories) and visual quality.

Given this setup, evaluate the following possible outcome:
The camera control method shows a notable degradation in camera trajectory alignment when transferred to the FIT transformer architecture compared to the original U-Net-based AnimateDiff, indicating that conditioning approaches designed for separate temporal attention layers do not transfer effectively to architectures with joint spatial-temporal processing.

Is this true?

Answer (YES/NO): NO